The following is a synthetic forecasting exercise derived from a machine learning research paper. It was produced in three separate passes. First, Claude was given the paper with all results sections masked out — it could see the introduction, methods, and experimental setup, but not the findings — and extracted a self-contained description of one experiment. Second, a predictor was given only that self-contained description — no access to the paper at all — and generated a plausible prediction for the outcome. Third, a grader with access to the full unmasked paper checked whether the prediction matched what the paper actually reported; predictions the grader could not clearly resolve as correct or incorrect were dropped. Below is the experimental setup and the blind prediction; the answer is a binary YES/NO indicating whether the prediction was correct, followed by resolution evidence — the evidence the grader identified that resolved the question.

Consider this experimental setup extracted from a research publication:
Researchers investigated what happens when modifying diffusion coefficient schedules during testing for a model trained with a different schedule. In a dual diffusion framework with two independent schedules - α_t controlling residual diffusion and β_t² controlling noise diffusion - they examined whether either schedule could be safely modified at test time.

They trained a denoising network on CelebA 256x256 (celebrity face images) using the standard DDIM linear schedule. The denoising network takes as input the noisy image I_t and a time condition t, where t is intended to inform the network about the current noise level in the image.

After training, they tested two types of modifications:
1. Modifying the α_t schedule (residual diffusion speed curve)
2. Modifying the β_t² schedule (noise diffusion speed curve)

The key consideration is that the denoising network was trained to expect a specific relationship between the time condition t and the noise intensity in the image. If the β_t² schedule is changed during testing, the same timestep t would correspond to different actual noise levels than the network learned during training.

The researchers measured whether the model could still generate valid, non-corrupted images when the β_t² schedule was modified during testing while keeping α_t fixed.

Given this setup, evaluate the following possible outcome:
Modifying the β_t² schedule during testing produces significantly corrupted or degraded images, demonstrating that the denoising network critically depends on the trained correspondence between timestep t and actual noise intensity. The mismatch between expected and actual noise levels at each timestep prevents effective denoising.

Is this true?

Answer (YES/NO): YES